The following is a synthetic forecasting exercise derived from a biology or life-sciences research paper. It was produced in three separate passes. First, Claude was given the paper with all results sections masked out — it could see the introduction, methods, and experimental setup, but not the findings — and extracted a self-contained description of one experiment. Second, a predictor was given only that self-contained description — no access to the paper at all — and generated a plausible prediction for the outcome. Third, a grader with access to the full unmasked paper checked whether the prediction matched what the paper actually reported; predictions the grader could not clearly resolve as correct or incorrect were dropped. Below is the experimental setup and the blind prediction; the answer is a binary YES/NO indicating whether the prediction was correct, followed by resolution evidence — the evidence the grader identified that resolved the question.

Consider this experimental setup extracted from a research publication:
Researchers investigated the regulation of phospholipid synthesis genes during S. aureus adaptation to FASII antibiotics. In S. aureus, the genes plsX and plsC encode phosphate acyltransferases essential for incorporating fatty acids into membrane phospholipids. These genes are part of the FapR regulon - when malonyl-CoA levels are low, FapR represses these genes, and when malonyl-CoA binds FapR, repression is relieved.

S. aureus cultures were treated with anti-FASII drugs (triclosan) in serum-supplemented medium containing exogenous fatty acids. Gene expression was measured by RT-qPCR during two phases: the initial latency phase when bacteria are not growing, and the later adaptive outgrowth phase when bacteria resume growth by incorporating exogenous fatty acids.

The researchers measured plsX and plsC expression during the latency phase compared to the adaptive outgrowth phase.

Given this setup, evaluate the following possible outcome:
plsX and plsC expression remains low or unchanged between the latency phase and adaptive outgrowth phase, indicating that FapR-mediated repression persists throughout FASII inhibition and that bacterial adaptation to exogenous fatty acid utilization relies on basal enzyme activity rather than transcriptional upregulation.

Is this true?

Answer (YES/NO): NO